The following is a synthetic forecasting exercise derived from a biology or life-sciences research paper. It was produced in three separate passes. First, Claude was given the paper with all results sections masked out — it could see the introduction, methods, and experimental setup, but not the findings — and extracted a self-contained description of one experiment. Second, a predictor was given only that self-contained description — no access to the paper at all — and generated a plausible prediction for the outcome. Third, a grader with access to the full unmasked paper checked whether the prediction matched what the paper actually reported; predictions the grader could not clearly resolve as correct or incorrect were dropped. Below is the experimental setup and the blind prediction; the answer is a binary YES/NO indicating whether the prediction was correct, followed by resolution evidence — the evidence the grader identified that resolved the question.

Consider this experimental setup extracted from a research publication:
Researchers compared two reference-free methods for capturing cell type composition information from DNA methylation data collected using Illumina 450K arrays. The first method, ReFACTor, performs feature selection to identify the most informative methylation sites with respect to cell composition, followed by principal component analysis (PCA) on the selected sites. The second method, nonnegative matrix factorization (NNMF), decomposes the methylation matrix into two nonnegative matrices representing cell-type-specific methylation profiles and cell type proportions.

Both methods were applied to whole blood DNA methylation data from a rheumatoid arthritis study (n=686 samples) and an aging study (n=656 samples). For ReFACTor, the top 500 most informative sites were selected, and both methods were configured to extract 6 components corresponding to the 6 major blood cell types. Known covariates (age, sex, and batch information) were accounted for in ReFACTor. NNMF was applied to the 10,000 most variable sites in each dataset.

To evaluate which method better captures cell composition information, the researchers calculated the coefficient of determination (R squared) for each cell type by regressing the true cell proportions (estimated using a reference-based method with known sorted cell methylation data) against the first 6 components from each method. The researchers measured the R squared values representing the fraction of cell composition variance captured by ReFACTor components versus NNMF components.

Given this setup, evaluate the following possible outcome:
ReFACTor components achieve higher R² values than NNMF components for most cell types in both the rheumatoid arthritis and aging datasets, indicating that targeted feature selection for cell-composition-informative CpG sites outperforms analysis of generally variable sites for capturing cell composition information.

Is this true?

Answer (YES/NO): YES